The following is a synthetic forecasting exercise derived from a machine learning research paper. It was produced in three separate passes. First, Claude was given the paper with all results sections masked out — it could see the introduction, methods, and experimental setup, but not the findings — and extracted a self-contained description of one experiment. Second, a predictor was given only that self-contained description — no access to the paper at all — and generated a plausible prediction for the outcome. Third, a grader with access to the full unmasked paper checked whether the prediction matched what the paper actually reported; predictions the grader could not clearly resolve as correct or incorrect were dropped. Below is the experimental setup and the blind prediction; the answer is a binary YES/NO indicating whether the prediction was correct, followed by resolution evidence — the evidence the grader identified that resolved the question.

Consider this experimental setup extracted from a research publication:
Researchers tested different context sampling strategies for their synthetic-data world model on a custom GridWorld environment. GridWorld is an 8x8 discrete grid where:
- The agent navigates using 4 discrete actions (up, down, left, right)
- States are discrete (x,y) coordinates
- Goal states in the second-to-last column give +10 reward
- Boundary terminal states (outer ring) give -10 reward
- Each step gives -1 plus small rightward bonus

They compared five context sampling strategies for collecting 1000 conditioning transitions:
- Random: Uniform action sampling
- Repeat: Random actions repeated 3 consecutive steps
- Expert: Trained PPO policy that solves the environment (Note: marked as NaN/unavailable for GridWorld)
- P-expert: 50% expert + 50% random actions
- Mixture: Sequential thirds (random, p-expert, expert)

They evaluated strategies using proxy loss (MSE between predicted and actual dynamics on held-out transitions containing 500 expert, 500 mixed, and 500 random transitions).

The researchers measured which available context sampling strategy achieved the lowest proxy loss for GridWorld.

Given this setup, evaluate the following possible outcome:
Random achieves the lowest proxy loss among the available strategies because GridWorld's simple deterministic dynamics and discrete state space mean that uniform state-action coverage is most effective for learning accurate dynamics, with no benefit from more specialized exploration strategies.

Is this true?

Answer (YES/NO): NO